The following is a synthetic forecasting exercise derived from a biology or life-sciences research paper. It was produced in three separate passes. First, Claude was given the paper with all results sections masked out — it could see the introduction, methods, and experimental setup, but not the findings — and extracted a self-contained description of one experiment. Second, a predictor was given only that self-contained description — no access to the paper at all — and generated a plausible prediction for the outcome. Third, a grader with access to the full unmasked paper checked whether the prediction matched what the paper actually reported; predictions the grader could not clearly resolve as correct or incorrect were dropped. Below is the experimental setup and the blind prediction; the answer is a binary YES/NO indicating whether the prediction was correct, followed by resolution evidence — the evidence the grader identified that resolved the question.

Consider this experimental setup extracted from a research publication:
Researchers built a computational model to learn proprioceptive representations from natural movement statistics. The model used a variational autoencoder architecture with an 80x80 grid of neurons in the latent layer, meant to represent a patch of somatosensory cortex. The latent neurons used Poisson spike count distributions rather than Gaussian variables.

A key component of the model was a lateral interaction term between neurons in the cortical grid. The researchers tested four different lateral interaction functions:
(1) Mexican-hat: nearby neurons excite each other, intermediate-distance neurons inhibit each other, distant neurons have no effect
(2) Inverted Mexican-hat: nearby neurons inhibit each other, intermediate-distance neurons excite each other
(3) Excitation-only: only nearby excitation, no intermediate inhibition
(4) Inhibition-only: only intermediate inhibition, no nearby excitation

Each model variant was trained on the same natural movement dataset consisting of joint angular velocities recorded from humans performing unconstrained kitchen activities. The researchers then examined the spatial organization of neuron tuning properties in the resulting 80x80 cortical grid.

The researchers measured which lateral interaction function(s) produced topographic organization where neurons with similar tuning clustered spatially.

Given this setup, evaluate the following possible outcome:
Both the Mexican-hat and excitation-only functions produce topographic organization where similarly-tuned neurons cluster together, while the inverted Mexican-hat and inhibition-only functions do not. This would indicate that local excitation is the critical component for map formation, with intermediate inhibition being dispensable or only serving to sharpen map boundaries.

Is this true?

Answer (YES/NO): NO